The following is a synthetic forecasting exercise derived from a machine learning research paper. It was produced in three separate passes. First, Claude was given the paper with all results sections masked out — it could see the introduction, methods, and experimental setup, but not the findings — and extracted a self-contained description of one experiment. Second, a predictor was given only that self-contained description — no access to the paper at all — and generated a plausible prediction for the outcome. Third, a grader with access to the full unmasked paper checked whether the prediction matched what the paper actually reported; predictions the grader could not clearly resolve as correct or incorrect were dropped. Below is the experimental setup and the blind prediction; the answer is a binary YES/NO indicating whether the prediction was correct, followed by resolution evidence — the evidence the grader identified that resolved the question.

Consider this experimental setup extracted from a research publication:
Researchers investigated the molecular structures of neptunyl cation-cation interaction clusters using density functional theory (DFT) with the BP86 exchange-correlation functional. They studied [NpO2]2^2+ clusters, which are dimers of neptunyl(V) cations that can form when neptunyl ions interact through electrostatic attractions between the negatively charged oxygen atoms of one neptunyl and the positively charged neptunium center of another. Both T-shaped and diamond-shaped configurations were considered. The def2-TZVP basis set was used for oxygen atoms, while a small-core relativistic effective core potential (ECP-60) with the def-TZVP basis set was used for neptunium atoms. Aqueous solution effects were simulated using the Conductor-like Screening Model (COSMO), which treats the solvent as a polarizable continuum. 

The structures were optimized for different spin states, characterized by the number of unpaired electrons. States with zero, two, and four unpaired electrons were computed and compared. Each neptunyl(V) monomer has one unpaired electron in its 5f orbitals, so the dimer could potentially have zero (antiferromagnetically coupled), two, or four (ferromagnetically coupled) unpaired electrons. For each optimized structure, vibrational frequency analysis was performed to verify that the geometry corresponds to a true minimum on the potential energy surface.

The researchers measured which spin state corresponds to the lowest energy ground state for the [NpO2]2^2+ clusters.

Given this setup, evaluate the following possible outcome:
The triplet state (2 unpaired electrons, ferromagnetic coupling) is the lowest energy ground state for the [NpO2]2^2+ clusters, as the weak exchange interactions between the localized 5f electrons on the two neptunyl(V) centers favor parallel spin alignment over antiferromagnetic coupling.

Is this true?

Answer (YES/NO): NO